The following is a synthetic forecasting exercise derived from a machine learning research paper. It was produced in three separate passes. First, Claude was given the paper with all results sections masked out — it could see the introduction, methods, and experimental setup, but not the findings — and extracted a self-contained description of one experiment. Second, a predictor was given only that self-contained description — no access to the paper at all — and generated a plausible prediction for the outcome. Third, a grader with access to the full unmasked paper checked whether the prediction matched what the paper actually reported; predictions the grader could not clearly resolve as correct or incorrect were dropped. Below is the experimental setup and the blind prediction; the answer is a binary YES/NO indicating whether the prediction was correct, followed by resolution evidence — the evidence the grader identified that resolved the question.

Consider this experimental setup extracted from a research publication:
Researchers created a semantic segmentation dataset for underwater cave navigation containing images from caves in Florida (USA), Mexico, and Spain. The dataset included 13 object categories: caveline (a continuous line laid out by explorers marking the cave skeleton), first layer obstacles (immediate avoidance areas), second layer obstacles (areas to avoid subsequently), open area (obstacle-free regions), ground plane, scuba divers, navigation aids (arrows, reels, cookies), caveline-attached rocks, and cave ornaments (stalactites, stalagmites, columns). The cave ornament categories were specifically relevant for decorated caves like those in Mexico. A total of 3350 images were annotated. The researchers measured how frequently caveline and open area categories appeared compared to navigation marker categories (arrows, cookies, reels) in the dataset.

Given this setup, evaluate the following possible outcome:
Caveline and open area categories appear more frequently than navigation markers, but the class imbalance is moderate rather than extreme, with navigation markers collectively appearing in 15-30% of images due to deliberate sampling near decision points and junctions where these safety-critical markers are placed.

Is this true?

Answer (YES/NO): YES